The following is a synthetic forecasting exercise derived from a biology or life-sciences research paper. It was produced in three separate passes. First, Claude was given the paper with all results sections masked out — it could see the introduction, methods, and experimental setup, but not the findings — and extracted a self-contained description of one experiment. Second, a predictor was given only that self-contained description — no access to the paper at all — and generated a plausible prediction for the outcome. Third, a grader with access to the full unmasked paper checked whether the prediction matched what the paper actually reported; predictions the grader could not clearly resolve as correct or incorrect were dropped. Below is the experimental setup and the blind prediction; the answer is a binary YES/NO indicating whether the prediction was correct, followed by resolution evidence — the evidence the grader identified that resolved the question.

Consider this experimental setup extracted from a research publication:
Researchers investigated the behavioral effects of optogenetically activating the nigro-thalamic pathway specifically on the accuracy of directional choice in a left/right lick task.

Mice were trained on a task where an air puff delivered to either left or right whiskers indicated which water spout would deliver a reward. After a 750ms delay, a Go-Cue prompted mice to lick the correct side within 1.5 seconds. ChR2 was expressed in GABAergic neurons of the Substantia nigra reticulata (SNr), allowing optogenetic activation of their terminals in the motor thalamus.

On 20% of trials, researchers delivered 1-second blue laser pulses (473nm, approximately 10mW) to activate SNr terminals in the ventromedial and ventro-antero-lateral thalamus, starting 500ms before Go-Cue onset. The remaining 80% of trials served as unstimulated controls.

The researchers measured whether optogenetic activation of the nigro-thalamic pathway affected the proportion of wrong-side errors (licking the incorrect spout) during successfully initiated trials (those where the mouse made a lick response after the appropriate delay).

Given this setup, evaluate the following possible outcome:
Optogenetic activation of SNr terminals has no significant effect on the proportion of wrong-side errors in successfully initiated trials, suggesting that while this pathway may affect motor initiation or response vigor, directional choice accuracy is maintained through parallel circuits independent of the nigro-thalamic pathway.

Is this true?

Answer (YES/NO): YES